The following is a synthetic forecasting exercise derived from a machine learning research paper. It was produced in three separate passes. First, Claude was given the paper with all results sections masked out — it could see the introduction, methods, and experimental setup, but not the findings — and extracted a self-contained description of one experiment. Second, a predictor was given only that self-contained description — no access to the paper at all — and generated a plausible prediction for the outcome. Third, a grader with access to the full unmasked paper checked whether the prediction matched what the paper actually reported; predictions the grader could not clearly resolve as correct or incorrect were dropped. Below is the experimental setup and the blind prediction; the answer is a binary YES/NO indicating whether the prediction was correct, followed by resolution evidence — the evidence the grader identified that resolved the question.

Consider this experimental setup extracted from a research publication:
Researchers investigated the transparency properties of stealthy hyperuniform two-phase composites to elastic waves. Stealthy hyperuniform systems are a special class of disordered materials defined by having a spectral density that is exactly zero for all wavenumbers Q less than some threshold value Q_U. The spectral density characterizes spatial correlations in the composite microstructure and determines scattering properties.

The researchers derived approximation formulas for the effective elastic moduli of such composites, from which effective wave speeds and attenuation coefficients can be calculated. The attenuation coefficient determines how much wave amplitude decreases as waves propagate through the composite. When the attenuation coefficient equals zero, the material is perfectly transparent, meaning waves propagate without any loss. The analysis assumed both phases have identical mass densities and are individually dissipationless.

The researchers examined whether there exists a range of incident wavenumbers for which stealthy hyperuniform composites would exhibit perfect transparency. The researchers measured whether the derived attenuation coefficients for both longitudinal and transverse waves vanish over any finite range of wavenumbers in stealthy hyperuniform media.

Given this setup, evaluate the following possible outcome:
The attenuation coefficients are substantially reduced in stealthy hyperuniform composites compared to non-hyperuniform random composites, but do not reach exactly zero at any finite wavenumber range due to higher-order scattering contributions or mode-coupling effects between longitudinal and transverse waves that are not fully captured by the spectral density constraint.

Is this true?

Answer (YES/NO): NO